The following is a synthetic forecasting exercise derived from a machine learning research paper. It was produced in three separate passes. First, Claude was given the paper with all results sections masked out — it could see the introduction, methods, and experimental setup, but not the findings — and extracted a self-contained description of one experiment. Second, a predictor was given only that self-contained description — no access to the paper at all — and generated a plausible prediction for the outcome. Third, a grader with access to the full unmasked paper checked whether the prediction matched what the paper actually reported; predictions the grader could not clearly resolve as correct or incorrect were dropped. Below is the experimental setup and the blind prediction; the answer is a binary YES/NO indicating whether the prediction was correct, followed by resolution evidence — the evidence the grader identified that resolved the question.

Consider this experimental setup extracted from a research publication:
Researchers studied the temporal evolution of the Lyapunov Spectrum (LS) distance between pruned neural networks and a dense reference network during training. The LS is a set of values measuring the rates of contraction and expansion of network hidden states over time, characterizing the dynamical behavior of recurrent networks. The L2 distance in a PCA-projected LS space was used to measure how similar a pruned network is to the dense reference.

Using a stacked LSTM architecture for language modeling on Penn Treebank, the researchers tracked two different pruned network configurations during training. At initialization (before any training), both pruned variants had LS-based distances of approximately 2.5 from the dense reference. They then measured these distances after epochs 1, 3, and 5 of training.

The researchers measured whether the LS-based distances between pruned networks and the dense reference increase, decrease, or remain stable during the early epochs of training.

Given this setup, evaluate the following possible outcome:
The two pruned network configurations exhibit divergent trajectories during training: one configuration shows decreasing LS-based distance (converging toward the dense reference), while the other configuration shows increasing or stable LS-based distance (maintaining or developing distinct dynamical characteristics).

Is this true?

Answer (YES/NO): NO